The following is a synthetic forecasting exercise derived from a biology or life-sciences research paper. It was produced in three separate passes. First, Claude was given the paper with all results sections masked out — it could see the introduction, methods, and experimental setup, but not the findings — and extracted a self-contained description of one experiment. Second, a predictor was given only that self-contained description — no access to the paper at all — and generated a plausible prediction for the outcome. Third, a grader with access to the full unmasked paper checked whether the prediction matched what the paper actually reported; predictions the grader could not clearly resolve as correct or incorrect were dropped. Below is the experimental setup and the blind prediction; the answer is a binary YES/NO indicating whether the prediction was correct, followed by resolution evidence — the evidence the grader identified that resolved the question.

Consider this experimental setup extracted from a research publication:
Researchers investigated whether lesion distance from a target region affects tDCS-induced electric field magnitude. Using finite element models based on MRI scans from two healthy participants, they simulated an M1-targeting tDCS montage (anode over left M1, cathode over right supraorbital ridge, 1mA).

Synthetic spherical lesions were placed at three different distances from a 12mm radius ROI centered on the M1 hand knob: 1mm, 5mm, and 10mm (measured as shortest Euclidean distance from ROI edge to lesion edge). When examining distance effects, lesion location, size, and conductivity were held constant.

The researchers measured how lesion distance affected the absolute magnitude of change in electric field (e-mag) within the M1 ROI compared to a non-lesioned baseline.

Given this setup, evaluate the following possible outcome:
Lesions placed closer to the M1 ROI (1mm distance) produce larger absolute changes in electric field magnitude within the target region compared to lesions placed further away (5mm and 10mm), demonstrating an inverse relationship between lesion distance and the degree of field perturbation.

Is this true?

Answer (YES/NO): YES